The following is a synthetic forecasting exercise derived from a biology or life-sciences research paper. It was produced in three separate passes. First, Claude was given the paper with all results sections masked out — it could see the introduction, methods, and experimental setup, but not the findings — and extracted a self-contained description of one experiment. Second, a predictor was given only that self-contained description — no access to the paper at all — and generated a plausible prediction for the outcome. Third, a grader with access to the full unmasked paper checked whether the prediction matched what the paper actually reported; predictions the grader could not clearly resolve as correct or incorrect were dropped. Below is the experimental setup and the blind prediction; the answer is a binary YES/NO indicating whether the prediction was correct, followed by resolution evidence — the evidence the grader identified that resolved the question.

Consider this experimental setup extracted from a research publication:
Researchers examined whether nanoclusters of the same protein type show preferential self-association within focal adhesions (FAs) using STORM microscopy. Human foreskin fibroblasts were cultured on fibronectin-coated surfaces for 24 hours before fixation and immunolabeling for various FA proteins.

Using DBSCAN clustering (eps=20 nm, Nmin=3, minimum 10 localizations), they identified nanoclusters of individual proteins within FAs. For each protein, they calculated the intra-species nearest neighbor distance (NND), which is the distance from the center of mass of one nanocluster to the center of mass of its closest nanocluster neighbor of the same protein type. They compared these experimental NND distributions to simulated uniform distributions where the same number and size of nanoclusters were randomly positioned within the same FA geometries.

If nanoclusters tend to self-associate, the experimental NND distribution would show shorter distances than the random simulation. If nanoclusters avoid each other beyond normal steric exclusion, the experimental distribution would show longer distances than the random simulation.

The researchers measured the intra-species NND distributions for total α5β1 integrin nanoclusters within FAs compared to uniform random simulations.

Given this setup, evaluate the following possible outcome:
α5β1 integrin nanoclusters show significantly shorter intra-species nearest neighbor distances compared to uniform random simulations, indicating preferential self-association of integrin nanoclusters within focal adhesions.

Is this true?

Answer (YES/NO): NO